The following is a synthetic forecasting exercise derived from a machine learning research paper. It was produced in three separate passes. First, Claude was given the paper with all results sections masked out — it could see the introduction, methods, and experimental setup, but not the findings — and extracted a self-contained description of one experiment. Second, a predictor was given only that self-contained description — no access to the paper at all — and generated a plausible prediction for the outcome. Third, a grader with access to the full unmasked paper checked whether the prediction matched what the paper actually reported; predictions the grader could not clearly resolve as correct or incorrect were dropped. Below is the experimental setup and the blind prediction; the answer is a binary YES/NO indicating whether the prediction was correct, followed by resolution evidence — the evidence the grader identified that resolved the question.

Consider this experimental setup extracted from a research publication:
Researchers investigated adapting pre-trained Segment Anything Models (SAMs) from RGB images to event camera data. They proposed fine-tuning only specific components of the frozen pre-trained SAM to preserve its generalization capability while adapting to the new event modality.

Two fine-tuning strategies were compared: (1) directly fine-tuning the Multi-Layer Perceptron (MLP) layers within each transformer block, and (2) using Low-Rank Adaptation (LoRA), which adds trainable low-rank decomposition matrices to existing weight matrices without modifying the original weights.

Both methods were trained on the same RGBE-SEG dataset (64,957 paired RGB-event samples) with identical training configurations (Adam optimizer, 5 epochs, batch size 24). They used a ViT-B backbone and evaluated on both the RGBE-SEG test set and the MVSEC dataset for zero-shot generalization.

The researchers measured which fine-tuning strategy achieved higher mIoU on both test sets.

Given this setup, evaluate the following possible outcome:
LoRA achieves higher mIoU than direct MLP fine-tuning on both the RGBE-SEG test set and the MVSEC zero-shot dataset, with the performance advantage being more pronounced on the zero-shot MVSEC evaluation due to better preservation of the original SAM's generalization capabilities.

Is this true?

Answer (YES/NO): NO